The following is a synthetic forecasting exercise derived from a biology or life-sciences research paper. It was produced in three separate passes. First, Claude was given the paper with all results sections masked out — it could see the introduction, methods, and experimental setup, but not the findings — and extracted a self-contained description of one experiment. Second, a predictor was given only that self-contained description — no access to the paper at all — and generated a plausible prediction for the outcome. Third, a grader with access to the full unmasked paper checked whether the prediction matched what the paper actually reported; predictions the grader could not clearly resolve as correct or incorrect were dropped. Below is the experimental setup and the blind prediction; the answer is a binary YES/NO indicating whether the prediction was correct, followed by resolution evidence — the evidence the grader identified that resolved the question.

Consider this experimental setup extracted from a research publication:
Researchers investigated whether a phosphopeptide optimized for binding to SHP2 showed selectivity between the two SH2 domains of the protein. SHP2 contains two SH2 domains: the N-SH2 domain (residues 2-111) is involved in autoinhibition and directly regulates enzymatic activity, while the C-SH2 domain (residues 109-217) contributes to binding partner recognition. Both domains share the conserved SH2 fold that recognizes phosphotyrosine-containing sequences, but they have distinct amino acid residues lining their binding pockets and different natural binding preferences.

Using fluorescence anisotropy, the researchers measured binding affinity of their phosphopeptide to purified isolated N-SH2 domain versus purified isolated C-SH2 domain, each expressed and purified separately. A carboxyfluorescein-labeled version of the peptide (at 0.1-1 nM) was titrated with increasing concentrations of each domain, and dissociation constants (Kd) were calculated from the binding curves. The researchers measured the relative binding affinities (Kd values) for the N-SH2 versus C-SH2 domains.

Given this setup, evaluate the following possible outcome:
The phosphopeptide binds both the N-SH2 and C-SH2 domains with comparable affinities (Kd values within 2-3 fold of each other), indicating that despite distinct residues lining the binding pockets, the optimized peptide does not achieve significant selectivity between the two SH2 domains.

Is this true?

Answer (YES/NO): NO